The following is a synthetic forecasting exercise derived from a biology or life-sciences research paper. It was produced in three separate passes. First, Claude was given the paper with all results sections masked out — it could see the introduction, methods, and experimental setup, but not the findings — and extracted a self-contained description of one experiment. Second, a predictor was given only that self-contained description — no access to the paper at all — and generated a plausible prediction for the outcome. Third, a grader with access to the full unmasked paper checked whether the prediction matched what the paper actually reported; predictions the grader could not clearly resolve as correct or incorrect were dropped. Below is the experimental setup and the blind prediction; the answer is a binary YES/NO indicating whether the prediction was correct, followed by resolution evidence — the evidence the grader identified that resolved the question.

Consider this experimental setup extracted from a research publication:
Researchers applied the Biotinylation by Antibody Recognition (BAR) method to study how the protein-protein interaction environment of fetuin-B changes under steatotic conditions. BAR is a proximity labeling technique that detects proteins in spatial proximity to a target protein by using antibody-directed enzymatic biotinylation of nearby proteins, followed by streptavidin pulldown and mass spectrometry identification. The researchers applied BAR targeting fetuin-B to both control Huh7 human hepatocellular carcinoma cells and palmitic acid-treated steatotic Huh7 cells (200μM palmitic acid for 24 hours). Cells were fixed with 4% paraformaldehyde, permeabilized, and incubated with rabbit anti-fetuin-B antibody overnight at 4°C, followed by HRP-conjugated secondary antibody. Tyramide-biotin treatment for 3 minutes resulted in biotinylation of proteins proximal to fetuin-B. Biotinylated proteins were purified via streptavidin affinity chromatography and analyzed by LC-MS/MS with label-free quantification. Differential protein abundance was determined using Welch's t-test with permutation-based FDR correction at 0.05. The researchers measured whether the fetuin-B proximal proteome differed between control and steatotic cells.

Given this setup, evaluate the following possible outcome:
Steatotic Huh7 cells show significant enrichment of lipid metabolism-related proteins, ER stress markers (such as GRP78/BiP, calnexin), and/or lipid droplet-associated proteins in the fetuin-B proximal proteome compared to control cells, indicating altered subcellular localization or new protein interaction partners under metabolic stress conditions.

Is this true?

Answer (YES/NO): NO